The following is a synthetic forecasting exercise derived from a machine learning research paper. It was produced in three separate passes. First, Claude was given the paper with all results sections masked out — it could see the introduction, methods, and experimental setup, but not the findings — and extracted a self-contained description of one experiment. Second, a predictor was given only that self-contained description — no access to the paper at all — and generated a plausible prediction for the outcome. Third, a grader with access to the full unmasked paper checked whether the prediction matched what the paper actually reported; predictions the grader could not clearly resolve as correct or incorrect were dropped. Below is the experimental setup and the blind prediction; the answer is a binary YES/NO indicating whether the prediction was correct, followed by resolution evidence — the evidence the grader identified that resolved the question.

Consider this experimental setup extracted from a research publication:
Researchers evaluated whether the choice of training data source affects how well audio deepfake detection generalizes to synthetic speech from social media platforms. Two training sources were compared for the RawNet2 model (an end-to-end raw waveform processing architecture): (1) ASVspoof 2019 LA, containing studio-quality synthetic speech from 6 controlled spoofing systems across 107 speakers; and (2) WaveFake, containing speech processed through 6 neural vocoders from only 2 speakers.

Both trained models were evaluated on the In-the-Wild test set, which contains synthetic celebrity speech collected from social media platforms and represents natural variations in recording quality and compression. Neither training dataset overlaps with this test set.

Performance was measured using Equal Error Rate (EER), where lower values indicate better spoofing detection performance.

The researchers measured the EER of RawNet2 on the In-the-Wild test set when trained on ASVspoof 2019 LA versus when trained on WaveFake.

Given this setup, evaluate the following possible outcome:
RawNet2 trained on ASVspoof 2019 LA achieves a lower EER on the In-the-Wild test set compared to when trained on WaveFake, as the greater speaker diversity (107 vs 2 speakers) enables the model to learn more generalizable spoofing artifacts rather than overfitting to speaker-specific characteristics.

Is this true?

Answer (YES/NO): NO